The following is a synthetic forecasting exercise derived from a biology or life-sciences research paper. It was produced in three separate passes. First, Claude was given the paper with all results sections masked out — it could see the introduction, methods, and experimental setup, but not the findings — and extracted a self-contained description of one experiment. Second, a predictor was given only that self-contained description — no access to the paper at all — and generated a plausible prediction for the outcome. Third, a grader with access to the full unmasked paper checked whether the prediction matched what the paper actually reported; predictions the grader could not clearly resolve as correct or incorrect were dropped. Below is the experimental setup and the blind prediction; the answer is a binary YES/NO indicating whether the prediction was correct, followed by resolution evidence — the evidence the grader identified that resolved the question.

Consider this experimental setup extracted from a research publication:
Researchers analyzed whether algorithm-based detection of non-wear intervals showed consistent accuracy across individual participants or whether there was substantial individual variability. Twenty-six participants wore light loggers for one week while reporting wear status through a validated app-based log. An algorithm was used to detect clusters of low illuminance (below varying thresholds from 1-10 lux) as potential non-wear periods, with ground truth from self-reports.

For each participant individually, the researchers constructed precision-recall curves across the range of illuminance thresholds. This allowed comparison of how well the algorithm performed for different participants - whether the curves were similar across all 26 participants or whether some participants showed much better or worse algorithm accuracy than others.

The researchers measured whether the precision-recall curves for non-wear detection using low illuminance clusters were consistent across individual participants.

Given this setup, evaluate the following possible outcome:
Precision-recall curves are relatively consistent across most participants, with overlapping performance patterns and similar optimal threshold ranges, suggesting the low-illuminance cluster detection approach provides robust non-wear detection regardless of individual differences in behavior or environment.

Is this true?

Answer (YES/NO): NO